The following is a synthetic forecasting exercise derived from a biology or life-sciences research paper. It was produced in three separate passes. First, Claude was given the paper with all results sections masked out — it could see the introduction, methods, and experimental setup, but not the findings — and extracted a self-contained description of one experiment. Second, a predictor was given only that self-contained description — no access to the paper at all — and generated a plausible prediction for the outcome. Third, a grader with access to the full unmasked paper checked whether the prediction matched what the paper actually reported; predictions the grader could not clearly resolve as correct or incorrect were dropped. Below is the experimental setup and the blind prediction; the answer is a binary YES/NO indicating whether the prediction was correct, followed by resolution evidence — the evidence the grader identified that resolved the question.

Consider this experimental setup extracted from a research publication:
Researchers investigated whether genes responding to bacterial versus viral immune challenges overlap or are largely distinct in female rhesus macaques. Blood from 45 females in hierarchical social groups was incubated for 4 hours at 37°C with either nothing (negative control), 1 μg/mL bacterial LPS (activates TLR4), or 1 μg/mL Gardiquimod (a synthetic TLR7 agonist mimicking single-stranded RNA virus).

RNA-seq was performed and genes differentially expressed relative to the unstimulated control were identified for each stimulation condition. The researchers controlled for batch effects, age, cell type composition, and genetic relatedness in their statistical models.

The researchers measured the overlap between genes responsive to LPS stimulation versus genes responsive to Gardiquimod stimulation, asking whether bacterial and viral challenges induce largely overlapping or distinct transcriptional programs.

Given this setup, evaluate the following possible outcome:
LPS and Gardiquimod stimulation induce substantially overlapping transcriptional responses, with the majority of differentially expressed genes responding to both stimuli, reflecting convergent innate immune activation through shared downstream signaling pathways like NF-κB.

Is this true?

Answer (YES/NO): NO